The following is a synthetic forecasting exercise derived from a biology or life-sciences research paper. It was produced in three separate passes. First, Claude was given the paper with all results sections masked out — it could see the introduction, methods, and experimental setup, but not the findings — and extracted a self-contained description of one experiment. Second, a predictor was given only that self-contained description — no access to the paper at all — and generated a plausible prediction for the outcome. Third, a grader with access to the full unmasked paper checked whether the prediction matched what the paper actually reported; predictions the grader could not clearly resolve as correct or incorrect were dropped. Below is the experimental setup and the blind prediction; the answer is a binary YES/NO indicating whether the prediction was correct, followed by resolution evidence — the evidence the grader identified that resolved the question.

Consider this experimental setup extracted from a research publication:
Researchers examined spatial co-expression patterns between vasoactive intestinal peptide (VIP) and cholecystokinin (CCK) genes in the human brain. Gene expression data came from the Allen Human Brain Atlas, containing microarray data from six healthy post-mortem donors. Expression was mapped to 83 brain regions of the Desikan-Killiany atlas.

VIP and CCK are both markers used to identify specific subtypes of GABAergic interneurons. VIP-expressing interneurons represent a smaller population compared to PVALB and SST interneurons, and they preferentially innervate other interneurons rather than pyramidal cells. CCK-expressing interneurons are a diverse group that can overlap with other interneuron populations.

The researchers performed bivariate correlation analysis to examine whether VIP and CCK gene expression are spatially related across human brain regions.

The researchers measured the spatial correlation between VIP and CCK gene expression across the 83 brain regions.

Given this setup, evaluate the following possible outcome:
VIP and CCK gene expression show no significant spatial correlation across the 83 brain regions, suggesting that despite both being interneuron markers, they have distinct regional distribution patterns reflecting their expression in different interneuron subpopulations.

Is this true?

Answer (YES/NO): NO